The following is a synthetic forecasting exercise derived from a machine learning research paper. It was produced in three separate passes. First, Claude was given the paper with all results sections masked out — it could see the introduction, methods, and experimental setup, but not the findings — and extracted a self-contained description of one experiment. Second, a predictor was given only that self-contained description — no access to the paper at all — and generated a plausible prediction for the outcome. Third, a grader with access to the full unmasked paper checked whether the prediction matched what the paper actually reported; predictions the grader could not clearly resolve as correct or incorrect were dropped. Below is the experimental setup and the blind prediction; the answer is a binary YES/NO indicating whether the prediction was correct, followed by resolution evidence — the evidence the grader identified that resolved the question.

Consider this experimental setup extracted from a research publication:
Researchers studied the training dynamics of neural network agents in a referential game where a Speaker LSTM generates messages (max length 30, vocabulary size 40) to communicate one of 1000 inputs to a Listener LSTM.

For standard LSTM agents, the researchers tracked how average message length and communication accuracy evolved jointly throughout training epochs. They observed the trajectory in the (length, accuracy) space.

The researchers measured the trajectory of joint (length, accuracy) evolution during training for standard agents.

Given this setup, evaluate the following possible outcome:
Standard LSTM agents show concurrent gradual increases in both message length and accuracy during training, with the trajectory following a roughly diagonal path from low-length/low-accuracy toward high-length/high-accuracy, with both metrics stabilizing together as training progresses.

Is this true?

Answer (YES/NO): NO